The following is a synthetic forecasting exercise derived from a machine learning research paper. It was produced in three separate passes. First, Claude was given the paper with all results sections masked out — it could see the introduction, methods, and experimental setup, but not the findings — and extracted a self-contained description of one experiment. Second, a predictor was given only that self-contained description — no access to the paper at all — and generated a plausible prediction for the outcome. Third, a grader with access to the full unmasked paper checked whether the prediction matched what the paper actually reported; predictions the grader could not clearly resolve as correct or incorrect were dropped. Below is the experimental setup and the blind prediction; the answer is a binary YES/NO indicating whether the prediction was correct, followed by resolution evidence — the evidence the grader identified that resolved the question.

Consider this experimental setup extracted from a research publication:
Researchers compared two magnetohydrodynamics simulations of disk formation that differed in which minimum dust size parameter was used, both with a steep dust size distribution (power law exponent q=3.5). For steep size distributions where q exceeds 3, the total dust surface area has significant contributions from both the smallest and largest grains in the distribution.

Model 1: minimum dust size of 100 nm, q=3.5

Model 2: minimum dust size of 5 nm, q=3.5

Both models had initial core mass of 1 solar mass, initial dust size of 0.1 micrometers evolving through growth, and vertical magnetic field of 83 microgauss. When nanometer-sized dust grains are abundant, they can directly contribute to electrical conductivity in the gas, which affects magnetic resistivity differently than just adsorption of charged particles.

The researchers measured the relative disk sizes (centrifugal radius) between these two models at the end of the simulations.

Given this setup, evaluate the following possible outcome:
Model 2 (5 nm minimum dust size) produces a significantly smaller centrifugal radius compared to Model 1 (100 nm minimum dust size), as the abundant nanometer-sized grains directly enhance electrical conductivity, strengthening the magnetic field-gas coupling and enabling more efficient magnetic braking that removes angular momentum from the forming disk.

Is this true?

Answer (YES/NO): YES